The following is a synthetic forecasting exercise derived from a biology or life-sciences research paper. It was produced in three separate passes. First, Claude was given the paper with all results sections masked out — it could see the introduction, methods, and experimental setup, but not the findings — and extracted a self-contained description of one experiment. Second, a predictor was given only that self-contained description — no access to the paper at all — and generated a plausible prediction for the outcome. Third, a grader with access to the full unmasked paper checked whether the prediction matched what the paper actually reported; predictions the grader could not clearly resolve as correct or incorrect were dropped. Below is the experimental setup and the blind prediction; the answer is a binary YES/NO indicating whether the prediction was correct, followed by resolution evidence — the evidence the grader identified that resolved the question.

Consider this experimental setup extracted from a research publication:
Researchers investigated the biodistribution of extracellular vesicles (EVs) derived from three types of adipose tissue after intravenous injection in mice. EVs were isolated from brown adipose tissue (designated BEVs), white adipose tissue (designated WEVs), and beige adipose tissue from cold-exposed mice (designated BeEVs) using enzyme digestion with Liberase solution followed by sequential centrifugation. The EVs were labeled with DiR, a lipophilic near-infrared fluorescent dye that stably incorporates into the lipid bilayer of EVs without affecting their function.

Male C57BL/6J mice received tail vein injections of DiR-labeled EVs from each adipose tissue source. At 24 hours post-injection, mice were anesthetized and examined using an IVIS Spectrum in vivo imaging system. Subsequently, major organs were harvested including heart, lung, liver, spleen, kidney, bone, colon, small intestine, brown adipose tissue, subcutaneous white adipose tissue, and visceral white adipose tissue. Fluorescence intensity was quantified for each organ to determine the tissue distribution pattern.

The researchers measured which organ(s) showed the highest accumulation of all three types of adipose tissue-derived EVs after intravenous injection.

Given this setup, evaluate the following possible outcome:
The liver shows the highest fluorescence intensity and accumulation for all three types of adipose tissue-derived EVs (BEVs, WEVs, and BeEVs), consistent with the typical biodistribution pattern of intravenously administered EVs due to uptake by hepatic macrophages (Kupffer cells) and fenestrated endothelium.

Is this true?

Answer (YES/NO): NO